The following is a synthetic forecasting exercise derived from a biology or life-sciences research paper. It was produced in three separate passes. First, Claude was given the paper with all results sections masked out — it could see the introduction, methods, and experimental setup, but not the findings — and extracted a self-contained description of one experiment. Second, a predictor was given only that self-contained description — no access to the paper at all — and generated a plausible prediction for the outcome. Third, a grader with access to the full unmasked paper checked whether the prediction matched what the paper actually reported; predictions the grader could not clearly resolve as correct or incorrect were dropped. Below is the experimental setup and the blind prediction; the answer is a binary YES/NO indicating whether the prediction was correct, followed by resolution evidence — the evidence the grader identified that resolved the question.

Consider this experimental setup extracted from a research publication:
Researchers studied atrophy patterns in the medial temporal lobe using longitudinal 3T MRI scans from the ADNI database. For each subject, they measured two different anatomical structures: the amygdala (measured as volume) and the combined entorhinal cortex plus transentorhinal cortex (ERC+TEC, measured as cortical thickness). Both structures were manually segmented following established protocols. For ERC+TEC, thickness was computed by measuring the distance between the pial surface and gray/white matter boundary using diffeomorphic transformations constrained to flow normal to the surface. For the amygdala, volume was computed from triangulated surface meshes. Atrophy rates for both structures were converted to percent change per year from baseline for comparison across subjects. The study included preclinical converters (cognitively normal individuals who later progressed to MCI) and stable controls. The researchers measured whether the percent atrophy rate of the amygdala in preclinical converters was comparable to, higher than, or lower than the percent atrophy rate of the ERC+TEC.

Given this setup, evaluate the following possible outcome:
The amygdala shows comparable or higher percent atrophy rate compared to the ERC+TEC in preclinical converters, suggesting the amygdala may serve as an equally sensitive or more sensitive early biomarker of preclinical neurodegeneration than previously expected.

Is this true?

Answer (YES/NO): YES